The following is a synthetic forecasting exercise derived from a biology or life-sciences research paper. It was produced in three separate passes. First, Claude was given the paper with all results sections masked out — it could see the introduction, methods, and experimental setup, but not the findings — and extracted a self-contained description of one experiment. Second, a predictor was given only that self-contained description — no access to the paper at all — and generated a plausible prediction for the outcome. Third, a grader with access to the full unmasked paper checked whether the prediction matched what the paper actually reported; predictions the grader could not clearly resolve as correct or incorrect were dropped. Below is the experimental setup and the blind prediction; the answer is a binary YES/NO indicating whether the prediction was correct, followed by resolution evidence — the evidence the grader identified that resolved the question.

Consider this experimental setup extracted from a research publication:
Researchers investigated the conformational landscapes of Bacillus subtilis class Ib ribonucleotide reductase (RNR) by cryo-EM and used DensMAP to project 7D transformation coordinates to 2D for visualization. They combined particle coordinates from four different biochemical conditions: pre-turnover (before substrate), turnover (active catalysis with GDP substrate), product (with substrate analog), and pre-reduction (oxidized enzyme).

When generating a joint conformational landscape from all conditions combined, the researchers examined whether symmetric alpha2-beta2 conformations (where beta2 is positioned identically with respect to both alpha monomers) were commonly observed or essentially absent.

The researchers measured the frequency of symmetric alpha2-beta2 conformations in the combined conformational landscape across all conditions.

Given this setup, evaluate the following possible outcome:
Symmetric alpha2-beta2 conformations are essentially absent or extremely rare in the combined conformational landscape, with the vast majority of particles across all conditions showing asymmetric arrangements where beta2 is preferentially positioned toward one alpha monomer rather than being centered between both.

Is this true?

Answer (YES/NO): YES